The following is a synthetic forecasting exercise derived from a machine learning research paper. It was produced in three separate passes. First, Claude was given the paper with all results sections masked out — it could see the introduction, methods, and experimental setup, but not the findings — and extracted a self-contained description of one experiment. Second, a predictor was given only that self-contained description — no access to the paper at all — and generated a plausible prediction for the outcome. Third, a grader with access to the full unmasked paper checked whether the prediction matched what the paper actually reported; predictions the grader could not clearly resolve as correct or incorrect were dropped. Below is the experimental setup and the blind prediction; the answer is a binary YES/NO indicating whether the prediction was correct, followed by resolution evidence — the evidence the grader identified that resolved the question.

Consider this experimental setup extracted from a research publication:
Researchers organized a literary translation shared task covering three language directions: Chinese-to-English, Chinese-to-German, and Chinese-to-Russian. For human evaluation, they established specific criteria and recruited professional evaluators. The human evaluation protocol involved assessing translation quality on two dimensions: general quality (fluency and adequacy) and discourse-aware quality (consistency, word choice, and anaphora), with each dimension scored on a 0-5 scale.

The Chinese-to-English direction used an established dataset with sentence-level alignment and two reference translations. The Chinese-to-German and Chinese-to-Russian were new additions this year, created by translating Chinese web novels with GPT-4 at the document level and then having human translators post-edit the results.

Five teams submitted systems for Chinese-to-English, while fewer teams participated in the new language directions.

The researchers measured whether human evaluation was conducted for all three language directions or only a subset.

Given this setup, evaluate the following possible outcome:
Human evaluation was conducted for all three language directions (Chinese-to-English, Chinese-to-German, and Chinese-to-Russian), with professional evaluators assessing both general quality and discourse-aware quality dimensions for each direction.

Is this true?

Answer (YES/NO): NO